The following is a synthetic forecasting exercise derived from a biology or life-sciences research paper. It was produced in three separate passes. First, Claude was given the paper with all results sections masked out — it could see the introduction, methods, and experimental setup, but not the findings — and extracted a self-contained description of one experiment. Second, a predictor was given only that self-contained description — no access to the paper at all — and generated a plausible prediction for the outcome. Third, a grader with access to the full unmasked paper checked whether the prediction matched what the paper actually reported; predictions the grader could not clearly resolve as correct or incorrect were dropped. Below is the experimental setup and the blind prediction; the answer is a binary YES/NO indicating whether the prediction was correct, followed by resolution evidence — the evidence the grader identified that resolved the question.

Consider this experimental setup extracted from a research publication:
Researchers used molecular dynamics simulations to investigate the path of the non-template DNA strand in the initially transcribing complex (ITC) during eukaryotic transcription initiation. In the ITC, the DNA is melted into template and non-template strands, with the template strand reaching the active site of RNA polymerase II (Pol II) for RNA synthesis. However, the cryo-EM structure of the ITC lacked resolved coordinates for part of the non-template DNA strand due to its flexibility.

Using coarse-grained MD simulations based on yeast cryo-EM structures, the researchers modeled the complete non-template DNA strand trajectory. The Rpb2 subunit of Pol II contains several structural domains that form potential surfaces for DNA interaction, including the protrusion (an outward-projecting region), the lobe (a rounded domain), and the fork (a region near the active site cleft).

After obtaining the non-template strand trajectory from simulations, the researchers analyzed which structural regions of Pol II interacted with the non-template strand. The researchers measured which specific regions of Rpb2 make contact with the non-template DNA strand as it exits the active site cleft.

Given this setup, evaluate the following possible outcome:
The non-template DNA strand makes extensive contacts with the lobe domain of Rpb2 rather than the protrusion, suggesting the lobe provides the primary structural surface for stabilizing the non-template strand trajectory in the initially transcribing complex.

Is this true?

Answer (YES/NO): NO